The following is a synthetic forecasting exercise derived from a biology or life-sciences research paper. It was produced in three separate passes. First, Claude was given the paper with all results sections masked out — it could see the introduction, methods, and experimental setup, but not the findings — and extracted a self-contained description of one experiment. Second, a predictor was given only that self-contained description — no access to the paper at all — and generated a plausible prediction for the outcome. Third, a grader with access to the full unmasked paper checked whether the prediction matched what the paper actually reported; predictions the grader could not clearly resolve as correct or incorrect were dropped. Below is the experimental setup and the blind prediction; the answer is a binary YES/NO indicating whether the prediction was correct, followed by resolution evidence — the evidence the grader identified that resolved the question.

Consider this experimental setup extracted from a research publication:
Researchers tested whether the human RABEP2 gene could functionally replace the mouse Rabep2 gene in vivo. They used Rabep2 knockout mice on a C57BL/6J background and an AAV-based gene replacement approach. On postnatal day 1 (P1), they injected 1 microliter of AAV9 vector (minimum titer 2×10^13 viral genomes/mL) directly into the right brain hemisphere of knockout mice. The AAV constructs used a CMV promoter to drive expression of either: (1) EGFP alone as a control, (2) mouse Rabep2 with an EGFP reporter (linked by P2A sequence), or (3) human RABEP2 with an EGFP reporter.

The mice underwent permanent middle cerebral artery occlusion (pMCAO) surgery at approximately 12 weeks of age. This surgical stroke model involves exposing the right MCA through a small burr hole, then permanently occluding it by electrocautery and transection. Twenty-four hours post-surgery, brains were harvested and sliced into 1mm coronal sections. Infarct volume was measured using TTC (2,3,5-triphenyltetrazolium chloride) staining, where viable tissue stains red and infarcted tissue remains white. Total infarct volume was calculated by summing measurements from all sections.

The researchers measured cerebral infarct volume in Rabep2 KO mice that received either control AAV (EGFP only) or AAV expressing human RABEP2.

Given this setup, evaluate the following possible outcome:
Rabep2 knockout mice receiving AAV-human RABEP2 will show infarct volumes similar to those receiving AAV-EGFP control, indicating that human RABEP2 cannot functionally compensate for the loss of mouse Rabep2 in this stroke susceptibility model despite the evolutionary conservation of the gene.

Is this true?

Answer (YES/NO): NO